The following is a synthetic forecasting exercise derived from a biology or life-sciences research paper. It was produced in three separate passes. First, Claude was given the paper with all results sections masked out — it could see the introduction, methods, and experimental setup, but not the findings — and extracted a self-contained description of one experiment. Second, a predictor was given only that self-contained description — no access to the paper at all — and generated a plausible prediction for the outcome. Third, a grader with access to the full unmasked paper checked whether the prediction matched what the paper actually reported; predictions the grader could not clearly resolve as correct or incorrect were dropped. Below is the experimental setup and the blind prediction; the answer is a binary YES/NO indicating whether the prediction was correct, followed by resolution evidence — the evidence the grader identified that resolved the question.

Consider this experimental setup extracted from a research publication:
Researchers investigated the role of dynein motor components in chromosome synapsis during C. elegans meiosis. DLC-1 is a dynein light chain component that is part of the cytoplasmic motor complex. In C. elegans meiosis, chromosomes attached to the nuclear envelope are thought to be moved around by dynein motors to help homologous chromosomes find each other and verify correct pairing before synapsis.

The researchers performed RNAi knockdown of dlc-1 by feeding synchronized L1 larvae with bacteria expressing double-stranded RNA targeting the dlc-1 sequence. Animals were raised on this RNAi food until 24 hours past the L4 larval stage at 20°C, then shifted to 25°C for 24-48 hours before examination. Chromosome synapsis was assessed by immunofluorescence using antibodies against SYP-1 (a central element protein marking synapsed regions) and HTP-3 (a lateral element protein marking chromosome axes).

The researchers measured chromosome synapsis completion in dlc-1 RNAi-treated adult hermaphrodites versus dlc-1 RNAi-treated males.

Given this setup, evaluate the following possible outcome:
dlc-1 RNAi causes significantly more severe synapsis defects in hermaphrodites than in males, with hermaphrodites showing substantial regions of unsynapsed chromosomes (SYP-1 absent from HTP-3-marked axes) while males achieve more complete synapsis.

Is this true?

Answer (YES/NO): YES